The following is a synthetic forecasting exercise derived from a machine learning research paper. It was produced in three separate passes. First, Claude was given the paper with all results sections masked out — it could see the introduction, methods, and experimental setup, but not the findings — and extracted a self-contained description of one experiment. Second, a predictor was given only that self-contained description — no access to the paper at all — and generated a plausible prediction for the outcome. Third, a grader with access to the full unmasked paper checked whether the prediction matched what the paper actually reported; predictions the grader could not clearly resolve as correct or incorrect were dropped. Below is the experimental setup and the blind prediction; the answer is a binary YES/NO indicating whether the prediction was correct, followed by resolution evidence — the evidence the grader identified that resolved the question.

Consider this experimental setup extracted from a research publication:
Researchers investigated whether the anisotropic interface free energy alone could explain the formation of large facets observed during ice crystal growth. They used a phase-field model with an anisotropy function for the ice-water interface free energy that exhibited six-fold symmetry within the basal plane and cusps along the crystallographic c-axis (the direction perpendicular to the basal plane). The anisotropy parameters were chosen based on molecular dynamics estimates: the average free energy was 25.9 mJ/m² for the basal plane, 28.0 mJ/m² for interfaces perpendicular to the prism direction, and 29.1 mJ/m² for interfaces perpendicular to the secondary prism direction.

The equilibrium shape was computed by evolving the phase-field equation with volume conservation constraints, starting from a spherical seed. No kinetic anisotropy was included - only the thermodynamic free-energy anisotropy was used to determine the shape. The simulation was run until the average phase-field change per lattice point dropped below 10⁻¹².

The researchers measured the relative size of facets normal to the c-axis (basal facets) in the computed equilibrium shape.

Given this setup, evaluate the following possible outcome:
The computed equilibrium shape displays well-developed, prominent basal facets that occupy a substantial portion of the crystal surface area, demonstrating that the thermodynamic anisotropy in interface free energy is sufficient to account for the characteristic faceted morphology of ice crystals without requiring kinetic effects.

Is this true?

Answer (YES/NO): NO